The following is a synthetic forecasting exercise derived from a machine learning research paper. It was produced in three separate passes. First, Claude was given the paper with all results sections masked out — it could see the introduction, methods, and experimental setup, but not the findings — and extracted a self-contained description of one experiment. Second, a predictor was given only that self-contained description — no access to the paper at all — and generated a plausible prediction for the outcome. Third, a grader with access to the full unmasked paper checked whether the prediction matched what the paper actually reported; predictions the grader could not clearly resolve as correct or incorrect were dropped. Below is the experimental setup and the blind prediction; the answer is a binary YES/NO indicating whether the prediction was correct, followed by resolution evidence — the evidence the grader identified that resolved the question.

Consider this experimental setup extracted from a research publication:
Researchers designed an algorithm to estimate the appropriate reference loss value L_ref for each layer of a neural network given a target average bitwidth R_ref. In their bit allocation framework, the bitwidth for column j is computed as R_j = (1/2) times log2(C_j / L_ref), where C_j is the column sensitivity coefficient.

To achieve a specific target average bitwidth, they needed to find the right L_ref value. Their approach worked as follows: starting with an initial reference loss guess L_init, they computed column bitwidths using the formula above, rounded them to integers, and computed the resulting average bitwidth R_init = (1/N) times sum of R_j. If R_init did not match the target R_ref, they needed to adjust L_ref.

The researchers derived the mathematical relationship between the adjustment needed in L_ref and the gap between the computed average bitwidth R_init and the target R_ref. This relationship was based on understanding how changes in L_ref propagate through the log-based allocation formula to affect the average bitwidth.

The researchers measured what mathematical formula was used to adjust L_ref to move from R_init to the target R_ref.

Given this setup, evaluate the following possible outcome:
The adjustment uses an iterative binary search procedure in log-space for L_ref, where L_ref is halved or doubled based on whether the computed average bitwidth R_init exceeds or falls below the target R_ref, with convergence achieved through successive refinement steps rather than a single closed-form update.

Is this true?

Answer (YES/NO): NO